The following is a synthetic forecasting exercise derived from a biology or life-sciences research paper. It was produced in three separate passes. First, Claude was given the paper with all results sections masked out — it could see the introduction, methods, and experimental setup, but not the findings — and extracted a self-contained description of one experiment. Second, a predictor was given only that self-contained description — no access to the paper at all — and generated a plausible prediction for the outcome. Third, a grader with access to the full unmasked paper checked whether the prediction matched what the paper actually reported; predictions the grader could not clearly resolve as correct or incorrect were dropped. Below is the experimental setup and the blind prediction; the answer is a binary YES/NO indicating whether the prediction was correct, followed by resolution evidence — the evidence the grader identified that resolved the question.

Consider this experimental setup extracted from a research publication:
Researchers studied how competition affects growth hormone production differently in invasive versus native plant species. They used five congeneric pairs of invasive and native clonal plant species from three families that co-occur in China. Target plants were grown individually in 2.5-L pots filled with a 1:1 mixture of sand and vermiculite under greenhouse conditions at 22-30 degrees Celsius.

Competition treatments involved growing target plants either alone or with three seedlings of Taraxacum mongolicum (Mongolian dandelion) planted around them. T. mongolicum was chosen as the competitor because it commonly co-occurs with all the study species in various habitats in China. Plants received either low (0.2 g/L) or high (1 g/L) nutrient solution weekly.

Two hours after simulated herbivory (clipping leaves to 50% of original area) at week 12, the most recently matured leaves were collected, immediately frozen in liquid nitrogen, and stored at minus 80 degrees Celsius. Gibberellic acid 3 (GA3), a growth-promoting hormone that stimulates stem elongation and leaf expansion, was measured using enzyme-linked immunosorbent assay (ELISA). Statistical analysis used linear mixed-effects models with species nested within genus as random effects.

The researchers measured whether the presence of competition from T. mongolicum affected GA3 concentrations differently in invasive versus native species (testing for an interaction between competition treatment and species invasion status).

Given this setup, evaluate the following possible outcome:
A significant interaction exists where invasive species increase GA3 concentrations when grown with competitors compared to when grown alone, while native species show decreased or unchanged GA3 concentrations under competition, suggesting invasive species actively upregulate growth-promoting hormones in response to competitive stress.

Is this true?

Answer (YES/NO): NO